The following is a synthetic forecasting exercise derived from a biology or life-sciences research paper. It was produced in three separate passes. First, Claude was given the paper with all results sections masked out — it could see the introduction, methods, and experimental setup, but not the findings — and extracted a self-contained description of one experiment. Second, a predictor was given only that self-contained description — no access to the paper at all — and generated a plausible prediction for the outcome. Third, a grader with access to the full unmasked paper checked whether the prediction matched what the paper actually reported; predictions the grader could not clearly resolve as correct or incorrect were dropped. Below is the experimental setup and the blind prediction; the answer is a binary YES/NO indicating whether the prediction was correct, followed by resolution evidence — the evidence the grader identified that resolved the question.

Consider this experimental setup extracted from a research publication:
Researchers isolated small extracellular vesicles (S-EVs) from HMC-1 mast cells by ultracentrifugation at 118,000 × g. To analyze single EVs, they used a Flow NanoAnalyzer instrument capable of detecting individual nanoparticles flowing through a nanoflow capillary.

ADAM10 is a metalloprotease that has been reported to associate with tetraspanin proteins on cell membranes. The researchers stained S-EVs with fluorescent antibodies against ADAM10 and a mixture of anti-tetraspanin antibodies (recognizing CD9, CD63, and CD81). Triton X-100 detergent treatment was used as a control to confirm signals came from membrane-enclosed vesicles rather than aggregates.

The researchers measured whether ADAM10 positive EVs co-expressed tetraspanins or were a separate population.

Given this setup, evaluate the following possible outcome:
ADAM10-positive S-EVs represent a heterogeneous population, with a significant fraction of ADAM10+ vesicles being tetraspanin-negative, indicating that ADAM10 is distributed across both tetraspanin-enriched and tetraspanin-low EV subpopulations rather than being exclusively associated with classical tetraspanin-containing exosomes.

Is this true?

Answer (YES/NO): NO